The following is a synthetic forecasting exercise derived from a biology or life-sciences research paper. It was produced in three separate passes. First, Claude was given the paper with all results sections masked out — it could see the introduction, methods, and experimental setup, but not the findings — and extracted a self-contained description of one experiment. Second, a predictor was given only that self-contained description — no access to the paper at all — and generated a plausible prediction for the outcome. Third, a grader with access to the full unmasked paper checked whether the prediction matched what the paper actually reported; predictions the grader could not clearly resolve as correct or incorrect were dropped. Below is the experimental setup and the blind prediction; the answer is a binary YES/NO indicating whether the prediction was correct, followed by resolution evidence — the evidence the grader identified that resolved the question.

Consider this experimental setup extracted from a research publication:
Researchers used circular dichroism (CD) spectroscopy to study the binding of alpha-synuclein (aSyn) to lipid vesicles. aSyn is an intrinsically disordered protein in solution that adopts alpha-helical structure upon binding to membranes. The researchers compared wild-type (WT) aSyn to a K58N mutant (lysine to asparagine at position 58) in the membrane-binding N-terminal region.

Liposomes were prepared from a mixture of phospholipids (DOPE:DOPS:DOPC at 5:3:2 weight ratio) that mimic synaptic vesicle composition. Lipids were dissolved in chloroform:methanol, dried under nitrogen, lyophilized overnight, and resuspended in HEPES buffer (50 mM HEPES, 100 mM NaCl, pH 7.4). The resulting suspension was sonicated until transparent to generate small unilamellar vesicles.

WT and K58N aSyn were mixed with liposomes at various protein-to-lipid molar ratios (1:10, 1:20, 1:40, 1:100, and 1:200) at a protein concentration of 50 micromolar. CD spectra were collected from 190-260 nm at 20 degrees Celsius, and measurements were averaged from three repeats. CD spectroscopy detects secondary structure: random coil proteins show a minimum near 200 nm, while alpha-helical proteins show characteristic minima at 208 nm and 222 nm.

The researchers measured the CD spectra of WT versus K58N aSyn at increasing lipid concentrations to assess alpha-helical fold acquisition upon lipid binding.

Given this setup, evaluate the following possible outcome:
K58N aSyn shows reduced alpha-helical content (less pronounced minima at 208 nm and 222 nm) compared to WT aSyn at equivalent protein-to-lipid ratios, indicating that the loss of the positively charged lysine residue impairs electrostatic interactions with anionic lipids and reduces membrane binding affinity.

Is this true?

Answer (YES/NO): YES